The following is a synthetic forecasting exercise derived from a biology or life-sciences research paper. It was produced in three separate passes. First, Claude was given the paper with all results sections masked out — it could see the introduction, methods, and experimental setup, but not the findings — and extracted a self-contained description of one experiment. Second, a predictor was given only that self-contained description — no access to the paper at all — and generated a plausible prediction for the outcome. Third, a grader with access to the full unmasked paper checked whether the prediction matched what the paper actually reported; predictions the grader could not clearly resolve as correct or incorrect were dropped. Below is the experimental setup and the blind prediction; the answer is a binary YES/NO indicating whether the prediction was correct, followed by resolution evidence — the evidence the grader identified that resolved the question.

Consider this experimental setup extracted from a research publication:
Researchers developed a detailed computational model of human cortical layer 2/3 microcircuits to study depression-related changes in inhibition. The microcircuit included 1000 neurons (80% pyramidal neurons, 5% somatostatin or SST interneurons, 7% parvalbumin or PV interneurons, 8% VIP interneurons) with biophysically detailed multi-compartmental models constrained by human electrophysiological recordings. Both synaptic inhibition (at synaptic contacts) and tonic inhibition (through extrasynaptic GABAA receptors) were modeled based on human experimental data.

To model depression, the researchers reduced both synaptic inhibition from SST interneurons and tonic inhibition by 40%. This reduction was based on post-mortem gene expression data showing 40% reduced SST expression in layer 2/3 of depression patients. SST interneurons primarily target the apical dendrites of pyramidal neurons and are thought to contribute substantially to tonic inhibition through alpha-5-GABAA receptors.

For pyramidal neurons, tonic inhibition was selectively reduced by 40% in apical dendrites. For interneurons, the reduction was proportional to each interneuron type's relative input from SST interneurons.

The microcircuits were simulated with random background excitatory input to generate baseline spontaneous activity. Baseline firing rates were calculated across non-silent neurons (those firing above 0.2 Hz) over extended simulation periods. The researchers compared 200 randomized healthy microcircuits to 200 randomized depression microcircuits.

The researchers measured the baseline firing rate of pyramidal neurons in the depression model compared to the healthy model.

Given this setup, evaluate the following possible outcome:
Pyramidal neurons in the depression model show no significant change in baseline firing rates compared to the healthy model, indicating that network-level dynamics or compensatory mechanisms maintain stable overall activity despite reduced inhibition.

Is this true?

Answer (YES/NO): NO